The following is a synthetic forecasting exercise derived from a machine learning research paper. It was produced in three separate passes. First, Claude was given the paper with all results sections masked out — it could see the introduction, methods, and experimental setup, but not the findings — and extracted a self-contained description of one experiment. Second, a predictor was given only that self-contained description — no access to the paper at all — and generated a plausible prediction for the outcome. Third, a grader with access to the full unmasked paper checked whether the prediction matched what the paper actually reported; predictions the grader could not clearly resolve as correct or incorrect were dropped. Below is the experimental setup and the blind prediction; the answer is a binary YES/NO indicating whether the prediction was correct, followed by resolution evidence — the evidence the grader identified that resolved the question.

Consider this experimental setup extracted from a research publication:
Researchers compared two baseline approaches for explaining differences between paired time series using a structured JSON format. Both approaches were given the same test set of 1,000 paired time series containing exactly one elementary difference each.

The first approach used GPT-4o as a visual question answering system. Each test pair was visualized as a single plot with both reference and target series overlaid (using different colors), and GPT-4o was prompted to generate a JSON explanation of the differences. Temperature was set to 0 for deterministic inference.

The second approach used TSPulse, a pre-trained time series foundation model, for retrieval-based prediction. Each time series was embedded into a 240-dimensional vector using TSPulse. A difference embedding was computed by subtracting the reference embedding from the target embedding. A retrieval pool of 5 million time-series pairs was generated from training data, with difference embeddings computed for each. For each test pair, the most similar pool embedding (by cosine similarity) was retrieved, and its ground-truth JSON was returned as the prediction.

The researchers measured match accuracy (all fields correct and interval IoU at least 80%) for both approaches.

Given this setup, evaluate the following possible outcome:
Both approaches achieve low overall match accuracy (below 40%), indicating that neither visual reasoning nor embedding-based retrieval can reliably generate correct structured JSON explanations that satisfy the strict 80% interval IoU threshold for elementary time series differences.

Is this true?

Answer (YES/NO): YES